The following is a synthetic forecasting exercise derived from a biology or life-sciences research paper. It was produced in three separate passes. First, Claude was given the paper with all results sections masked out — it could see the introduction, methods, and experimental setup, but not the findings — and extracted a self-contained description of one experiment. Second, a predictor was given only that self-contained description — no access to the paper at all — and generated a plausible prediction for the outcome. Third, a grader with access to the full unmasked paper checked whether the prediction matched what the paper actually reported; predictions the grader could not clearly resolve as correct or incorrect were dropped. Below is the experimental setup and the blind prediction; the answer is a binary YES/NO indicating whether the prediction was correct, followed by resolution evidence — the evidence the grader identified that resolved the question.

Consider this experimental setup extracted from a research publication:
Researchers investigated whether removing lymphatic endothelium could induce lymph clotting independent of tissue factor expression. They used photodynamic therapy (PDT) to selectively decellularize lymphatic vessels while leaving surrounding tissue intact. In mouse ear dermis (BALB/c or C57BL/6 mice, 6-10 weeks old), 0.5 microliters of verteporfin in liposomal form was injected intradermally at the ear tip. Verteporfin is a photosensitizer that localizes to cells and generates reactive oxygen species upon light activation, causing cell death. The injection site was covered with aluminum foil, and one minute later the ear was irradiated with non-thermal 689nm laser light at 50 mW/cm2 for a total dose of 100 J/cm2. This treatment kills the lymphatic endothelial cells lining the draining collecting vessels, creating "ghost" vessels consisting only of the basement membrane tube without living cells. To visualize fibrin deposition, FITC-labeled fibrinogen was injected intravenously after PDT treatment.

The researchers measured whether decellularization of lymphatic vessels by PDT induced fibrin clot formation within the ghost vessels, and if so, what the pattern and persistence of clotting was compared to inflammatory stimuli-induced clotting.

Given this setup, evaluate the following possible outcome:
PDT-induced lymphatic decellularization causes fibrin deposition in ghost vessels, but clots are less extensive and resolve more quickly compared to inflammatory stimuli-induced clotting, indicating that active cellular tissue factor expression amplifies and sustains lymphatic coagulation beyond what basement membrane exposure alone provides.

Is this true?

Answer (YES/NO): NO